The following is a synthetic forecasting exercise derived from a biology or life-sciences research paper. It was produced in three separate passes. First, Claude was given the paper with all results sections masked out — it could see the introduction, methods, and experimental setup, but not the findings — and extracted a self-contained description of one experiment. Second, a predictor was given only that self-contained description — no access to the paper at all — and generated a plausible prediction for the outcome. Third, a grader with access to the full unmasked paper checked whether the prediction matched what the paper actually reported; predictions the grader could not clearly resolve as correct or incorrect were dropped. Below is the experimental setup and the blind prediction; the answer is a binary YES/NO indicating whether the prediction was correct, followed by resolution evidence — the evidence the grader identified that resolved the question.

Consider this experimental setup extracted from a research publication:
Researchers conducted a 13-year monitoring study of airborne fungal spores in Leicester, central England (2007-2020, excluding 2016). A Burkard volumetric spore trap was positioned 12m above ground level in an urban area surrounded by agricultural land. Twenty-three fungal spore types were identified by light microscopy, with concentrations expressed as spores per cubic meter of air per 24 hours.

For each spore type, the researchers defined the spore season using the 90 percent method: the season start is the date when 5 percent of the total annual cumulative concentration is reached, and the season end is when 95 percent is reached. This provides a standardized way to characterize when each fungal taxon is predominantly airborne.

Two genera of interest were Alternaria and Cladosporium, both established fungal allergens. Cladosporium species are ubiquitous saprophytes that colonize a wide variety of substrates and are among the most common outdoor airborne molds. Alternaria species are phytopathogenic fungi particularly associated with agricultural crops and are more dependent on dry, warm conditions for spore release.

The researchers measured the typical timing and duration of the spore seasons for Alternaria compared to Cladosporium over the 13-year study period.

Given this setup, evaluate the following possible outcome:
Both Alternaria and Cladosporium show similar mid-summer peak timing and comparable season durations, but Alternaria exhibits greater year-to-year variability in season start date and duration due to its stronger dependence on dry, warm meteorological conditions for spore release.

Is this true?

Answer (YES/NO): NO